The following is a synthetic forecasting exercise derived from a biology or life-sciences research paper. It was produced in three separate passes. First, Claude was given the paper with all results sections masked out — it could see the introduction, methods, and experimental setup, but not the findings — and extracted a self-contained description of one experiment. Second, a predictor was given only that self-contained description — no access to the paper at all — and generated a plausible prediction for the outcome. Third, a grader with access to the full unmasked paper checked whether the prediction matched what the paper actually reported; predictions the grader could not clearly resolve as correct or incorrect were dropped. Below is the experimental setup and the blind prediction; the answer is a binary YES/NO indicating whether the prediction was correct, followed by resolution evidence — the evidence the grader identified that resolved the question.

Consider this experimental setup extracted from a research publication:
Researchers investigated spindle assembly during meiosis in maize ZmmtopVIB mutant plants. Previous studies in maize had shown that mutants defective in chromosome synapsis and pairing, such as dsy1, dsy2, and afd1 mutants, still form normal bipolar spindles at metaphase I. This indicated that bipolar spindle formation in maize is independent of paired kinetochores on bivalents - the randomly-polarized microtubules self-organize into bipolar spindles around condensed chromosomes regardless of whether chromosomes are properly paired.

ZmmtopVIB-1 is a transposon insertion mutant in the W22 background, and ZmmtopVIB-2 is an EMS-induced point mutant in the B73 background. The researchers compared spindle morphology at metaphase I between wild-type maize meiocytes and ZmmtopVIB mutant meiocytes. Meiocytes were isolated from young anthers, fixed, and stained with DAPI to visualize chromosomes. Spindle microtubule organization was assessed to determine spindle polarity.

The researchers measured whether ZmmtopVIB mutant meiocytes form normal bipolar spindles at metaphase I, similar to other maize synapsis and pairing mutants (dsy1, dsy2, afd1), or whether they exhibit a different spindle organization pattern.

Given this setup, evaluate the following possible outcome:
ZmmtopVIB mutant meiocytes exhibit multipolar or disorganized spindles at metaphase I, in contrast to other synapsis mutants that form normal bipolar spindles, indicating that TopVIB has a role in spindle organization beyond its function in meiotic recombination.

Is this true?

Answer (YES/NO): YES